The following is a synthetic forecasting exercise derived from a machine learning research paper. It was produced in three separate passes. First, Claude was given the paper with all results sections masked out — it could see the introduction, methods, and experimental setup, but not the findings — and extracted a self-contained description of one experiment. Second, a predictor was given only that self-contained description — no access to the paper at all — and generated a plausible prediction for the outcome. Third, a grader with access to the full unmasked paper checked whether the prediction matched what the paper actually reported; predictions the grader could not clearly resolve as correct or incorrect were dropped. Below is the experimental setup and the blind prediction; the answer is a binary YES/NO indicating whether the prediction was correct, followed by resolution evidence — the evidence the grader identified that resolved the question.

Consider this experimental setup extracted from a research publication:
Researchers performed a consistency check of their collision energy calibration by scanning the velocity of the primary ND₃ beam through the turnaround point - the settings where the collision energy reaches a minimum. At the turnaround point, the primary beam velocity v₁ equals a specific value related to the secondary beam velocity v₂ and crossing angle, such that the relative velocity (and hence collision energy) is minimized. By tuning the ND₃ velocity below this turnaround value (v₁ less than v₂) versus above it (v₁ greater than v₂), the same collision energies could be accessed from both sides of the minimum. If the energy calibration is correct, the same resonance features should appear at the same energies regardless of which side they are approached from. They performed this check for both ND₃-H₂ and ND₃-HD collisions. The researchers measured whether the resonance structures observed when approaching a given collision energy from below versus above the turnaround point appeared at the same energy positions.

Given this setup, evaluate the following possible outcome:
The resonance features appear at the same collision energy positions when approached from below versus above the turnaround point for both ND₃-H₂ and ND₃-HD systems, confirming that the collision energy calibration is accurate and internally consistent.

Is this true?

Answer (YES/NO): YES